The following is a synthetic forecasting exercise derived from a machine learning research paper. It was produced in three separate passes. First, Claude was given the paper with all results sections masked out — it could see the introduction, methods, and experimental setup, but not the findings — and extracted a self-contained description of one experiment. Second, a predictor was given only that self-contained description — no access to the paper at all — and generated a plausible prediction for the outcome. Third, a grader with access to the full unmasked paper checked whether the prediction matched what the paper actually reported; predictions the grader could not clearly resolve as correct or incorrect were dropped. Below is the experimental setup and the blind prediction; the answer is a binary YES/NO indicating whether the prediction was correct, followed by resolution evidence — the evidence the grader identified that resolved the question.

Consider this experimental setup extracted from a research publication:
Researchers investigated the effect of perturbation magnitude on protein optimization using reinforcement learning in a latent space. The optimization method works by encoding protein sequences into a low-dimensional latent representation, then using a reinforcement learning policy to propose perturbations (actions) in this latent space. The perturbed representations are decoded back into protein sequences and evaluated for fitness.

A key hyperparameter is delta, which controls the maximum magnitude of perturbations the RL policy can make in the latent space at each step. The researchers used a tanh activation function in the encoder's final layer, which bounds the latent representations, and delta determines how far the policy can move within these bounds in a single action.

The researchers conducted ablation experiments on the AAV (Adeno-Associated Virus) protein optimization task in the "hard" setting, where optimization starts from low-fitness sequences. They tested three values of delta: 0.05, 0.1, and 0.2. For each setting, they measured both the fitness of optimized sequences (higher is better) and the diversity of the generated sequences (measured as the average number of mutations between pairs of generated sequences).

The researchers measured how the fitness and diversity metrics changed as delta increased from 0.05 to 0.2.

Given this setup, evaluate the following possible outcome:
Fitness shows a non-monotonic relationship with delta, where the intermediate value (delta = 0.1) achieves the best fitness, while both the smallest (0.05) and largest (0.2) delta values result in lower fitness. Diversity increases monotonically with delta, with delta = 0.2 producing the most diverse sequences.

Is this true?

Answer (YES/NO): NO